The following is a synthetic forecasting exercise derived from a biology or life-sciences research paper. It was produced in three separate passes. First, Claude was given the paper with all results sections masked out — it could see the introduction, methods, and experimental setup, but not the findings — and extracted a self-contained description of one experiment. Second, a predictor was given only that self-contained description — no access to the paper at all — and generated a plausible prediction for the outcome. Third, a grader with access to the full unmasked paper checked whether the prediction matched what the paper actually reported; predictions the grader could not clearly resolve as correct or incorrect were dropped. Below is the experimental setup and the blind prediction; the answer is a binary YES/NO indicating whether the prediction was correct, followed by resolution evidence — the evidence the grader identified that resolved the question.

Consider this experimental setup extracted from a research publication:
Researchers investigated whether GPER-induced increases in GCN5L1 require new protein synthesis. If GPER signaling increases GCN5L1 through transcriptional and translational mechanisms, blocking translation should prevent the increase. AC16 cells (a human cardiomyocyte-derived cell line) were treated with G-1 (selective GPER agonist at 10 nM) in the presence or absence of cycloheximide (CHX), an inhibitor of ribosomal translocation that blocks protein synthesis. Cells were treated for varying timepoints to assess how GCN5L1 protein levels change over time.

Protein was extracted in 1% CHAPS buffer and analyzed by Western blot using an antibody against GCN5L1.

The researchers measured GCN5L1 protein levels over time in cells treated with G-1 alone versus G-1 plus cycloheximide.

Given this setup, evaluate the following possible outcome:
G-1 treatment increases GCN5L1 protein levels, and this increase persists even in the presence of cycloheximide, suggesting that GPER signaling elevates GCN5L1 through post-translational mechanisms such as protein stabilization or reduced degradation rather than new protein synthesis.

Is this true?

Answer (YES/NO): NO